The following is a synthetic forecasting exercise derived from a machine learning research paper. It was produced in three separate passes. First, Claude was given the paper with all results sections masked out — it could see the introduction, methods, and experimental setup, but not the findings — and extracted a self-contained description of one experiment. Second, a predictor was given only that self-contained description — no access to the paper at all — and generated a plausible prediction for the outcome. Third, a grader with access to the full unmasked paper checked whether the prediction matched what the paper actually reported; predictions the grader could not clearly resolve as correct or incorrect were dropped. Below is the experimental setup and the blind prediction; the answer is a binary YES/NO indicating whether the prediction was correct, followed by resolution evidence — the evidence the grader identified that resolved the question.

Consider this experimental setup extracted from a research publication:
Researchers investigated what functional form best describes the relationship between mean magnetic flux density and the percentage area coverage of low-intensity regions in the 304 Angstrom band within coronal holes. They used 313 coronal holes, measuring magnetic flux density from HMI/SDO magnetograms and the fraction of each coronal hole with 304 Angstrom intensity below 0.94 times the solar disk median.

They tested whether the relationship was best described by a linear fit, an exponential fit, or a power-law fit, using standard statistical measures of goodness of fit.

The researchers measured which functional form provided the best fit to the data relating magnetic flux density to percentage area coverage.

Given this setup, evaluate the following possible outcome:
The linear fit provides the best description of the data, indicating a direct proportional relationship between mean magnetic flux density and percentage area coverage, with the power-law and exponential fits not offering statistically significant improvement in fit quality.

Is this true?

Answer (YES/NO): NO